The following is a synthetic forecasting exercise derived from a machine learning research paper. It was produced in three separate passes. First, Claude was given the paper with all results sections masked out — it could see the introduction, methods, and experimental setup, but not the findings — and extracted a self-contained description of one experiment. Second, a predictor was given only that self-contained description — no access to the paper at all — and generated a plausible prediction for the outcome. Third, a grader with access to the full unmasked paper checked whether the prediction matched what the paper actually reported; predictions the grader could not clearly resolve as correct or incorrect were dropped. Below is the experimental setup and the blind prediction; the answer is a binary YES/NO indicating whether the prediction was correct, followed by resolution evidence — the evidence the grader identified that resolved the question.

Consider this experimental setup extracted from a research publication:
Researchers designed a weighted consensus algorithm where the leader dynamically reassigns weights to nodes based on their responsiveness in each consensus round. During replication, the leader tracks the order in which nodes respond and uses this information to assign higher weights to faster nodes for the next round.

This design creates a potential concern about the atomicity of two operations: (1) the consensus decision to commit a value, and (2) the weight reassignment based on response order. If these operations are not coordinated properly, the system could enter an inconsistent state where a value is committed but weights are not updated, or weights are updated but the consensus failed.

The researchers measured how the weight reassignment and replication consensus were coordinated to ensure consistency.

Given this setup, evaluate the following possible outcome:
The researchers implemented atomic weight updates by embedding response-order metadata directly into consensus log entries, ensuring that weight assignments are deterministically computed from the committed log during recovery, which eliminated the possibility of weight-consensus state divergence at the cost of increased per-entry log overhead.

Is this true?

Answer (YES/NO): NO